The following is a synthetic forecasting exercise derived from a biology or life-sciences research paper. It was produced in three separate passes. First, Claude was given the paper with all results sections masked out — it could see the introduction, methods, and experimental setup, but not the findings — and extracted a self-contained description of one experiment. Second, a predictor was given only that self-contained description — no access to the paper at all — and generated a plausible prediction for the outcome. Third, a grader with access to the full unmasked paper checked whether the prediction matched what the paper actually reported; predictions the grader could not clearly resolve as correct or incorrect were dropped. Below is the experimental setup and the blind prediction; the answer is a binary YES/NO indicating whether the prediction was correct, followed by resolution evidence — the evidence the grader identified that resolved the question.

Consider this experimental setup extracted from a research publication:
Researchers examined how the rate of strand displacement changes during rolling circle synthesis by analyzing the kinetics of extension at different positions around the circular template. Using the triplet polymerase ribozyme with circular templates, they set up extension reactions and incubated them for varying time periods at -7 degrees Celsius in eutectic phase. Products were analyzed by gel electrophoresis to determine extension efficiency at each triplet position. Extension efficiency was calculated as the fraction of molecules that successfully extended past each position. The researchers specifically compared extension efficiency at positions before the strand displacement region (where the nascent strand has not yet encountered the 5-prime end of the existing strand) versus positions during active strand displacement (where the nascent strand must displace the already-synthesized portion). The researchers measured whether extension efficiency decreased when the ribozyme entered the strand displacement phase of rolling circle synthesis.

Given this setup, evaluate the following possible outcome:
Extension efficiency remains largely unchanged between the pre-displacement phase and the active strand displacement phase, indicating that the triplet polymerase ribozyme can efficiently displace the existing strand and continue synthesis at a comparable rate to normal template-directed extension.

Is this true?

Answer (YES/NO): NO